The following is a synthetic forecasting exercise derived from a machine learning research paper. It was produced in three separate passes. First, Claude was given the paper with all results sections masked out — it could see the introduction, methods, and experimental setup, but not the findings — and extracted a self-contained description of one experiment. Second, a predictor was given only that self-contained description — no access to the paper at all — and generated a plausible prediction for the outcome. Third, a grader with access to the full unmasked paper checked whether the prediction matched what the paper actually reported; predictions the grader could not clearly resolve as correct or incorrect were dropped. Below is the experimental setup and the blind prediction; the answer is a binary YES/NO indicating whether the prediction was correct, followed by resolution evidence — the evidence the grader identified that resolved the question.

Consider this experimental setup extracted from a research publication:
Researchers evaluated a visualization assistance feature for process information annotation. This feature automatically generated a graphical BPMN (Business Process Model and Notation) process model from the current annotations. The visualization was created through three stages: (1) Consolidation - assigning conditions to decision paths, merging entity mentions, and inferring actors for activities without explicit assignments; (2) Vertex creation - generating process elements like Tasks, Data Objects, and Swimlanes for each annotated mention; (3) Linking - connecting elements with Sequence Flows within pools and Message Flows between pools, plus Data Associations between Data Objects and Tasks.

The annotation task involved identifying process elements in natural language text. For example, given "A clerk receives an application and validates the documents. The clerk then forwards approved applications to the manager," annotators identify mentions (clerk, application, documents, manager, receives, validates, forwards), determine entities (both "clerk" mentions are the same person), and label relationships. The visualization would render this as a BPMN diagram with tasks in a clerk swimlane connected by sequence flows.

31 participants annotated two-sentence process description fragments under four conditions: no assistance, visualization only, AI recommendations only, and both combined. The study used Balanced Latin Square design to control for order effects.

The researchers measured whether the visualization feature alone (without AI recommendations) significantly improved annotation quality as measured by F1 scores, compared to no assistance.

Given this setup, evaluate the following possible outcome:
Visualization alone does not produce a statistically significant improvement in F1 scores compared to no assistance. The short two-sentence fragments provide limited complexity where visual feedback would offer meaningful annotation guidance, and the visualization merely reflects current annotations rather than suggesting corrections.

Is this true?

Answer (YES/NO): YES